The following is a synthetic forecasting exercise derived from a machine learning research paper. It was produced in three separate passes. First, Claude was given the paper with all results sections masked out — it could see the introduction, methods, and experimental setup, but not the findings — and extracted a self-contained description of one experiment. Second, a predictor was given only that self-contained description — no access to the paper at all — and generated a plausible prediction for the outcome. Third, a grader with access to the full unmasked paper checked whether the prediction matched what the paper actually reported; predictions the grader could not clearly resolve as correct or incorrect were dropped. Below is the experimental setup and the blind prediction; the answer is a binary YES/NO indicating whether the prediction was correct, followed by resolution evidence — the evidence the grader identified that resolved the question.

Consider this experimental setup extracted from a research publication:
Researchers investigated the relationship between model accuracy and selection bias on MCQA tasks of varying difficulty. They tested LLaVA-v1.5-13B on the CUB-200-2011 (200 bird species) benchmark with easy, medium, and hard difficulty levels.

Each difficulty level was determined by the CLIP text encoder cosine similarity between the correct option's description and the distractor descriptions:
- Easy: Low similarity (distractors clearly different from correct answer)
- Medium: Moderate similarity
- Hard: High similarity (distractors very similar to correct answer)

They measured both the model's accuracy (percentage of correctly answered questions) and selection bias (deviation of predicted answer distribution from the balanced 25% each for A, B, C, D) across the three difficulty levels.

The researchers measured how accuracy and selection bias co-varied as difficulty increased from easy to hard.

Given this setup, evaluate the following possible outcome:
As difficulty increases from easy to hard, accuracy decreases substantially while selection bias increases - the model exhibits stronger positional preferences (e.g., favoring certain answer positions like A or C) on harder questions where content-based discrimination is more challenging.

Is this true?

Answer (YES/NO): YES